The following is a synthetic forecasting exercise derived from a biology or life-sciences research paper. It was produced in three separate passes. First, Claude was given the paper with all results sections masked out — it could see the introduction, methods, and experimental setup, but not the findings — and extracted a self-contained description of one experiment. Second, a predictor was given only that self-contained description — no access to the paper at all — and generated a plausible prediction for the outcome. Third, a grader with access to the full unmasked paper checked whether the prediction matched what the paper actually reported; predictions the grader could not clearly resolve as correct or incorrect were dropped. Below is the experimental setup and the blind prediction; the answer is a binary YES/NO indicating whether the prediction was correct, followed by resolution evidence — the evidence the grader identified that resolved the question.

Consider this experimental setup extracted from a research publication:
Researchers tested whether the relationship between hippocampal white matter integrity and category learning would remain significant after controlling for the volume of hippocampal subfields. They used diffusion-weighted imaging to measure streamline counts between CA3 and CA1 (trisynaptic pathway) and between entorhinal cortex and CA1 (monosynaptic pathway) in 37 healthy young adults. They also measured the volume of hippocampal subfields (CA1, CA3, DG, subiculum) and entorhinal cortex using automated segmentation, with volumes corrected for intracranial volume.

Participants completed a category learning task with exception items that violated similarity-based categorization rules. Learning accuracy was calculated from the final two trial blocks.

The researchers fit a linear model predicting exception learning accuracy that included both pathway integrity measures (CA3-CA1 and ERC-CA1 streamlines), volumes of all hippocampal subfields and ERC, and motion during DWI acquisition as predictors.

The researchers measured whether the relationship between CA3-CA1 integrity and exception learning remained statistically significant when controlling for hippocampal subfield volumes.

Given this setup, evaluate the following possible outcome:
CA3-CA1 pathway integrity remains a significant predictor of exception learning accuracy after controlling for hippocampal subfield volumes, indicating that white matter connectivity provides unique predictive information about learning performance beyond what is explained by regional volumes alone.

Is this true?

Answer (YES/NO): YES